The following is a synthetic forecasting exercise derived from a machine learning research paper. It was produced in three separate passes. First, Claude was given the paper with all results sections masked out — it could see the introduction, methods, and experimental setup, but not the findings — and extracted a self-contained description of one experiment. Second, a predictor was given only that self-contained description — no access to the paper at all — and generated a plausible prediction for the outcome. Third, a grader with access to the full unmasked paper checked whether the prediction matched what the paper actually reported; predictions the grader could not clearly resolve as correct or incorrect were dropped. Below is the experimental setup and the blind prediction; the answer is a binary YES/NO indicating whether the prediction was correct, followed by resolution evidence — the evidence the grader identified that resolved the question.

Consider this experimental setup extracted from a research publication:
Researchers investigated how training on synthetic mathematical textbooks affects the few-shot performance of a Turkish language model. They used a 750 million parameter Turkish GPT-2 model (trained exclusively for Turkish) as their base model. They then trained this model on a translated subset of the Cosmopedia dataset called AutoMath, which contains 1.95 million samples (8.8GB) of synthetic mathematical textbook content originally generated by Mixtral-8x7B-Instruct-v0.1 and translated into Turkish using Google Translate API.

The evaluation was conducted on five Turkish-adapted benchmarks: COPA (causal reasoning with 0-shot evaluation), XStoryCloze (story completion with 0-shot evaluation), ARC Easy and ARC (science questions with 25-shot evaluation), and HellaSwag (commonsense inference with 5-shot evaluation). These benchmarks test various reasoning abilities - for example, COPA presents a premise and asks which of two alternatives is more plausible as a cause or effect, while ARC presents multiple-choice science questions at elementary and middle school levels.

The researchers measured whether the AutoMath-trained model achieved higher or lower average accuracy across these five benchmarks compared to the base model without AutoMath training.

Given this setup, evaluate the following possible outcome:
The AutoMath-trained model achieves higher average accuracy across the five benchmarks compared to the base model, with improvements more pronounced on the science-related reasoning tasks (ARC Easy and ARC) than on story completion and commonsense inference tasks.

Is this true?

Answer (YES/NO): NO